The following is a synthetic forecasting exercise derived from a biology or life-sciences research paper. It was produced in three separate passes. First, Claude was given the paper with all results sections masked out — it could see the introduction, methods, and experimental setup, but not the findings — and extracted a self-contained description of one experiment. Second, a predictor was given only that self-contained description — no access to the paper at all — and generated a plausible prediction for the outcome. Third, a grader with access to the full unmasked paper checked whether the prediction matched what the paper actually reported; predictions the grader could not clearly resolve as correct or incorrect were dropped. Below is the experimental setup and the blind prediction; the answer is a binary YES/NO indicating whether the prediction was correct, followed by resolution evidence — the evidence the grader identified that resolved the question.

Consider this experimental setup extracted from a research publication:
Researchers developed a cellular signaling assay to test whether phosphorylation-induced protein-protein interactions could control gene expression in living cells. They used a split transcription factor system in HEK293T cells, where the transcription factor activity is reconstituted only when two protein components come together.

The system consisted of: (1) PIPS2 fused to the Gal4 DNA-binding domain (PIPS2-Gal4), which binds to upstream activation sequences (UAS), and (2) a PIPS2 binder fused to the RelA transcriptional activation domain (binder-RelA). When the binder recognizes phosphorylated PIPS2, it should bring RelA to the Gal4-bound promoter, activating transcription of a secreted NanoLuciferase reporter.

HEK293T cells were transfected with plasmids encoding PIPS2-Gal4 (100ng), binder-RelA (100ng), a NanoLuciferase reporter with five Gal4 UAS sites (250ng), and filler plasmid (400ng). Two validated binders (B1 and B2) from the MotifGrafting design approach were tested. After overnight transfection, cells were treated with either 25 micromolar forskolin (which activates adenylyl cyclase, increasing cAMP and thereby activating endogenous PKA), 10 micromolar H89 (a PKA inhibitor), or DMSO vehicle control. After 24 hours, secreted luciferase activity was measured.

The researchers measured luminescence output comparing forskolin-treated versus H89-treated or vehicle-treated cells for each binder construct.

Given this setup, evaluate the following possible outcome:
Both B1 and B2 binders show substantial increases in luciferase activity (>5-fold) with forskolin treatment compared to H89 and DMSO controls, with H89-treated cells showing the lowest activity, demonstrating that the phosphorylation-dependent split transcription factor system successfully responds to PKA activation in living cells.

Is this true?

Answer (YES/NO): NO